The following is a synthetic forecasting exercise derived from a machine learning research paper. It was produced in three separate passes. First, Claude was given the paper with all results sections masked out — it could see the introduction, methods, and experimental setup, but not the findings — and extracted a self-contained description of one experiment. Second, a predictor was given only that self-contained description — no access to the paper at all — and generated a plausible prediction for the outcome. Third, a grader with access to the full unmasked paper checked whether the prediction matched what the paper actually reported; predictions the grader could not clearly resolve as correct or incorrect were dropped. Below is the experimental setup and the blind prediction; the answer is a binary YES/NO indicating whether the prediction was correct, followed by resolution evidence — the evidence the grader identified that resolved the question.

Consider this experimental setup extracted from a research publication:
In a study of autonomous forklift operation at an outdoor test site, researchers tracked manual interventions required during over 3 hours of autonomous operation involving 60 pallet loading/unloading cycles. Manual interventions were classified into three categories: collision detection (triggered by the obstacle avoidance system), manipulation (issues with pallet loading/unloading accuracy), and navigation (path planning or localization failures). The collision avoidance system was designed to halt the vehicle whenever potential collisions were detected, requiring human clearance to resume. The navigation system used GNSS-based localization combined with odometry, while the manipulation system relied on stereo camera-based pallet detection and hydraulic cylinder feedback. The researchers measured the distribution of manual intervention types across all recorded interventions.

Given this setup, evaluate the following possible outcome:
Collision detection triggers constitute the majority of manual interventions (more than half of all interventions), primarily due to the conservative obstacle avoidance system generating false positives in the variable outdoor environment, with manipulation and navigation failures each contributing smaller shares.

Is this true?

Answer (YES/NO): YES